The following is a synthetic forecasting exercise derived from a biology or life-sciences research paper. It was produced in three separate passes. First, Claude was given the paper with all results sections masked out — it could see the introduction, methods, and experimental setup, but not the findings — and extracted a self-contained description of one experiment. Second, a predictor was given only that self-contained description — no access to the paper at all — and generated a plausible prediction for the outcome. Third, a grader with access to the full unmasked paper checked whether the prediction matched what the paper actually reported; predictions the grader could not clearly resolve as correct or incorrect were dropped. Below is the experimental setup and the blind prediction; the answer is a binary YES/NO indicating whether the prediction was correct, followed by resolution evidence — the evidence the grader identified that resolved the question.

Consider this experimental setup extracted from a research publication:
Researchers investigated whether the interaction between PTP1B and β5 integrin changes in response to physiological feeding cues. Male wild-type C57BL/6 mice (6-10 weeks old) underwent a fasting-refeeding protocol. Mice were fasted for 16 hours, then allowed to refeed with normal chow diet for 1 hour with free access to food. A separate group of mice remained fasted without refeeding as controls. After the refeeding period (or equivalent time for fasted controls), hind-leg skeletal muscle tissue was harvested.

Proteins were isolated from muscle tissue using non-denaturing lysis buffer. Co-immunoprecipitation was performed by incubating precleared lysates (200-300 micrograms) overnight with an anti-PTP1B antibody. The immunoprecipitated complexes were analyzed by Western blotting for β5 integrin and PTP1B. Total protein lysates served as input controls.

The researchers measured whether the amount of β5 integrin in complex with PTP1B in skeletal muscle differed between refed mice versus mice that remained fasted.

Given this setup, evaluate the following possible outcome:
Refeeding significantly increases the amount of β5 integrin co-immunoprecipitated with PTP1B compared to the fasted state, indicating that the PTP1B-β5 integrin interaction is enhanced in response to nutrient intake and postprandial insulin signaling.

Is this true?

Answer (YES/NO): YES